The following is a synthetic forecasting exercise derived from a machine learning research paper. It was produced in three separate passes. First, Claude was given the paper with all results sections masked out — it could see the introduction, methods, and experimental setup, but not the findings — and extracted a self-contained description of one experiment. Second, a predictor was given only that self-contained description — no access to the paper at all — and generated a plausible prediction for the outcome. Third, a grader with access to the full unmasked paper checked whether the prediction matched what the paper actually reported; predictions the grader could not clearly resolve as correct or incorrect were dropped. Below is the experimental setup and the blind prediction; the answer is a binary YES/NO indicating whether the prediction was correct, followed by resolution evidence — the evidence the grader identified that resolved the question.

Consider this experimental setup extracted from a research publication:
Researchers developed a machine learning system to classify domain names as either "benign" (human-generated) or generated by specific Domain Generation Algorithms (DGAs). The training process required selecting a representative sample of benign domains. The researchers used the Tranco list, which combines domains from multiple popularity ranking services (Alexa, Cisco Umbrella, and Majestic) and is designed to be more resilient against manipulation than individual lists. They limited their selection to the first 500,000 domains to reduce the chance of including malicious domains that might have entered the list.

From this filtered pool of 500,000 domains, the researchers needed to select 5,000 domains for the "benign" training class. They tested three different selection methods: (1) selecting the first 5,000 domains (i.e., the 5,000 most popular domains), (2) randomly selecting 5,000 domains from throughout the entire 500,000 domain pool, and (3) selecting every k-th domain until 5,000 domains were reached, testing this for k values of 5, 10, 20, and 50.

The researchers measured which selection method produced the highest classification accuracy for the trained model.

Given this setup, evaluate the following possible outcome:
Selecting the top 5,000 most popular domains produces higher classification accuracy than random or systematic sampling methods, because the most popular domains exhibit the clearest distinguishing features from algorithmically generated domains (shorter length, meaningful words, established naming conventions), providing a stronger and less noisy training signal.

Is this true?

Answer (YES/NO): YES